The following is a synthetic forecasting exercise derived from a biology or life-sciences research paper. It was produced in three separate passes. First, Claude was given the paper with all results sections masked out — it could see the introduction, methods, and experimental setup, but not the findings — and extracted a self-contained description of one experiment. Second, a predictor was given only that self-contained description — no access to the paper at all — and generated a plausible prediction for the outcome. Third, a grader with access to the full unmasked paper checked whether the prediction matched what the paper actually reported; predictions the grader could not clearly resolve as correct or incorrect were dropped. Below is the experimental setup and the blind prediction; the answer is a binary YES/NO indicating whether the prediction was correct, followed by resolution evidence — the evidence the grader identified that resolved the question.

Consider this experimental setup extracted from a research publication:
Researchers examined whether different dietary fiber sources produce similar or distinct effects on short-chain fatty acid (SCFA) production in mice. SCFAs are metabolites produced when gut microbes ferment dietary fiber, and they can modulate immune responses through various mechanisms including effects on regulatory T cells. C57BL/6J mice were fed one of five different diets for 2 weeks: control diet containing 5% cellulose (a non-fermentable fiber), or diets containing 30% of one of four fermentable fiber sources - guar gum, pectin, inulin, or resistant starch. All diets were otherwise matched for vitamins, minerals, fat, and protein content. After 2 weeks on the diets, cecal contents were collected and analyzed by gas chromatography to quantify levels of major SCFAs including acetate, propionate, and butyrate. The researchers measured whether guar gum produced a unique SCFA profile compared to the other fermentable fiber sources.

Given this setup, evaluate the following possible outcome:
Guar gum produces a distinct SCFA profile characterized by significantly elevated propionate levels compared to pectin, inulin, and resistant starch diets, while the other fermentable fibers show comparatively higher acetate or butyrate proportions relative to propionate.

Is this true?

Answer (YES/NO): NO